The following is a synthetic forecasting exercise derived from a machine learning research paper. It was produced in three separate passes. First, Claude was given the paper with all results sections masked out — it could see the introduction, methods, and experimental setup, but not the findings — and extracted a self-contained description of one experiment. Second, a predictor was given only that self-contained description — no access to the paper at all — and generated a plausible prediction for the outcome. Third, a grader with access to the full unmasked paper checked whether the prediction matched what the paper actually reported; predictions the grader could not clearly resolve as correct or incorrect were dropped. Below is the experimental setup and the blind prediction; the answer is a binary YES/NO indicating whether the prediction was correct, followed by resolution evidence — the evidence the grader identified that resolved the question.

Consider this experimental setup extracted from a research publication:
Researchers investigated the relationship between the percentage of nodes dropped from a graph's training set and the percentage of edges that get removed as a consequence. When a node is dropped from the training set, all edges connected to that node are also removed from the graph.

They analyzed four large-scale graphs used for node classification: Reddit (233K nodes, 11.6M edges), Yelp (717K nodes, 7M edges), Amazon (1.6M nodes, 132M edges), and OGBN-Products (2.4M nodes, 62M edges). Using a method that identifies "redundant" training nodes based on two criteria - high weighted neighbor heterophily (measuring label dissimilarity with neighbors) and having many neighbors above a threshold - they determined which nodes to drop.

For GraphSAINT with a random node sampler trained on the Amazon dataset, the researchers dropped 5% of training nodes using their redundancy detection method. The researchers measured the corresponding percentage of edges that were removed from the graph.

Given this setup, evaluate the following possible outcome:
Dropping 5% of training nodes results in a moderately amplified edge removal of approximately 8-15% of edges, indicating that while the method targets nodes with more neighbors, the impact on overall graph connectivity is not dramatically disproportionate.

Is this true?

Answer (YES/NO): NO